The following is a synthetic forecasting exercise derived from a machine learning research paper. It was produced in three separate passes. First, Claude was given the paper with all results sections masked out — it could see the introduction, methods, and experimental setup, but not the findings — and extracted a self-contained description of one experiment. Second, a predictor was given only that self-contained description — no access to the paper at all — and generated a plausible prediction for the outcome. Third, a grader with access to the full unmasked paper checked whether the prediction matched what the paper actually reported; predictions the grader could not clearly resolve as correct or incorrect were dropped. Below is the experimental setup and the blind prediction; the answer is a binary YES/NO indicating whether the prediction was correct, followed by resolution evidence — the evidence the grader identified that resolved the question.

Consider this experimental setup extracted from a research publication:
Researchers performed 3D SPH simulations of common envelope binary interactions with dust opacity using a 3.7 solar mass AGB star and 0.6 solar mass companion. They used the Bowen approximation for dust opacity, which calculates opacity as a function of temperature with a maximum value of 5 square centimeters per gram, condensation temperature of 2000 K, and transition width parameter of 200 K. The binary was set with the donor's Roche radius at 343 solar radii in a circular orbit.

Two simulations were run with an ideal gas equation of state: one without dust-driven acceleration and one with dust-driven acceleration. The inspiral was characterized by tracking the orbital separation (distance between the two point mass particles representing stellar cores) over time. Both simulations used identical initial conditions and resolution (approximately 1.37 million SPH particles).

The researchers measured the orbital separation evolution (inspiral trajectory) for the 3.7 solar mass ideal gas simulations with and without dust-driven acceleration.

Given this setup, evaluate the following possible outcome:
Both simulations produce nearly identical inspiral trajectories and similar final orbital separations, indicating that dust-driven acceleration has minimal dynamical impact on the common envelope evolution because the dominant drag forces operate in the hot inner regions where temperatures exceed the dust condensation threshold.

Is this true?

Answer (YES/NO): YES